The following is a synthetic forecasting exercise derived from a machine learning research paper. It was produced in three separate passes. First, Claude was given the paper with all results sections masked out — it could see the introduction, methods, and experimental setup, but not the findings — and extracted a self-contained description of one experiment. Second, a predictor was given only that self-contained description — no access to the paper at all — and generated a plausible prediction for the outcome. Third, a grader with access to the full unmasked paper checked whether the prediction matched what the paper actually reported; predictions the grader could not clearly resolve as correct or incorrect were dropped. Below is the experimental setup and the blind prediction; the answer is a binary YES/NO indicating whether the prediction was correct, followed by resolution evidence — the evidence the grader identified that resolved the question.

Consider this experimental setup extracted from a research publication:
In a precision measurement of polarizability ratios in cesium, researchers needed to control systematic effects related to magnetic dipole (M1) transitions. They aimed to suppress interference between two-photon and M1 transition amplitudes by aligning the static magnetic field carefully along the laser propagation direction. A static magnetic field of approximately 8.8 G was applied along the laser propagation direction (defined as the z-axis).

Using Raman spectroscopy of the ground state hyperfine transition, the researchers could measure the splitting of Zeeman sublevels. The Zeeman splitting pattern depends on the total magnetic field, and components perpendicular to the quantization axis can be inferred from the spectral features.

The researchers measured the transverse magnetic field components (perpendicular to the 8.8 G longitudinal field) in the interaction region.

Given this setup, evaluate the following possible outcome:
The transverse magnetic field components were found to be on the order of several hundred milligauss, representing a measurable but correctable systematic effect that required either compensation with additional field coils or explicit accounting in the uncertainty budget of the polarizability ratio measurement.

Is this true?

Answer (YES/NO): NO